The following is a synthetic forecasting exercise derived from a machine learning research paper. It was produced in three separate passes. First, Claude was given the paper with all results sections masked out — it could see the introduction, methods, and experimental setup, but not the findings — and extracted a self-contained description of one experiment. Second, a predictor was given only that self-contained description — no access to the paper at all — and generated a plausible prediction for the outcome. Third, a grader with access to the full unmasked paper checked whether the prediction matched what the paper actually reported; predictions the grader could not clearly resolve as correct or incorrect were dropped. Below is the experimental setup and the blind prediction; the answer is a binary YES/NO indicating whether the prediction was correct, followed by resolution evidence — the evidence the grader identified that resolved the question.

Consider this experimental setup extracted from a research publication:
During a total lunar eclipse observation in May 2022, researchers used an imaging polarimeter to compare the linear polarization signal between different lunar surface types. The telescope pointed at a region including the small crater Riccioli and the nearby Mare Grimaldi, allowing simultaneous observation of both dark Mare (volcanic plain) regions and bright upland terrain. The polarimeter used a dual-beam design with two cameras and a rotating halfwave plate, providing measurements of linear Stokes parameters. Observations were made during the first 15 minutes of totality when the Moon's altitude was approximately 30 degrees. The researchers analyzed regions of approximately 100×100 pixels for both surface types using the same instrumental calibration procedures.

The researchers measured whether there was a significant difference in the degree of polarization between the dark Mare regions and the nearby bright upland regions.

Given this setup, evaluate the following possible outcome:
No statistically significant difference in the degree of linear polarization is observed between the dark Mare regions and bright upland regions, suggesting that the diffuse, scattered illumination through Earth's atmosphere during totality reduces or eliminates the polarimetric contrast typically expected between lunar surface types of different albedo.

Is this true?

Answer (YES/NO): YES